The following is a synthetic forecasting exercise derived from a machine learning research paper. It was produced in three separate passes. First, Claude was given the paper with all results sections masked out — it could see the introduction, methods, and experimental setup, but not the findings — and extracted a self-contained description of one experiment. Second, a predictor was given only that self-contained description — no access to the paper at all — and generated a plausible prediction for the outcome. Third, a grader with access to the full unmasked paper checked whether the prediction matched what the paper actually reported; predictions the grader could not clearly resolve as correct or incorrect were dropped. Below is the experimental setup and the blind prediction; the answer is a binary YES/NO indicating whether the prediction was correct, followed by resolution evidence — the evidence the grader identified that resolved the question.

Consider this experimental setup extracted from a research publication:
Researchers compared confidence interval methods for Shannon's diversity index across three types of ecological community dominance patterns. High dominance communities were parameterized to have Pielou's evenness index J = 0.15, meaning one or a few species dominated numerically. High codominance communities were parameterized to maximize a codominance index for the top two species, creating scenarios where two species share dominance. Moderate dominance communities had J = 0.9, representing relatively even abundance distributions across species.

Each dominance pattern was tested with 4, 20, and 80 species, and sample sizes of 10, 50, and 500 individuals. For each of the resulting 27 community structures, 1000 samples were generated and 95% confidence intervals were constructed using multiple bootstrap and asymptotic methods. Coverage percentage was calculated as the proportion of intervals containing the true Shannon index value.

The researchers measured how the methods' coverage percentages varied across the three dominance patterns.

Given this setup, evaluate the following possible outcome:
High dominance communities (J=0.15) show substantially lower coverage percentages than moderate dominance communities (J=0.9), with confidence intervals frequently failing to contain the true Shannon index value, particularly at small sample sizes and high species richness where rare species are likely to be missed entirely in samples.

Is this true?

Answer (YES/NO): NO